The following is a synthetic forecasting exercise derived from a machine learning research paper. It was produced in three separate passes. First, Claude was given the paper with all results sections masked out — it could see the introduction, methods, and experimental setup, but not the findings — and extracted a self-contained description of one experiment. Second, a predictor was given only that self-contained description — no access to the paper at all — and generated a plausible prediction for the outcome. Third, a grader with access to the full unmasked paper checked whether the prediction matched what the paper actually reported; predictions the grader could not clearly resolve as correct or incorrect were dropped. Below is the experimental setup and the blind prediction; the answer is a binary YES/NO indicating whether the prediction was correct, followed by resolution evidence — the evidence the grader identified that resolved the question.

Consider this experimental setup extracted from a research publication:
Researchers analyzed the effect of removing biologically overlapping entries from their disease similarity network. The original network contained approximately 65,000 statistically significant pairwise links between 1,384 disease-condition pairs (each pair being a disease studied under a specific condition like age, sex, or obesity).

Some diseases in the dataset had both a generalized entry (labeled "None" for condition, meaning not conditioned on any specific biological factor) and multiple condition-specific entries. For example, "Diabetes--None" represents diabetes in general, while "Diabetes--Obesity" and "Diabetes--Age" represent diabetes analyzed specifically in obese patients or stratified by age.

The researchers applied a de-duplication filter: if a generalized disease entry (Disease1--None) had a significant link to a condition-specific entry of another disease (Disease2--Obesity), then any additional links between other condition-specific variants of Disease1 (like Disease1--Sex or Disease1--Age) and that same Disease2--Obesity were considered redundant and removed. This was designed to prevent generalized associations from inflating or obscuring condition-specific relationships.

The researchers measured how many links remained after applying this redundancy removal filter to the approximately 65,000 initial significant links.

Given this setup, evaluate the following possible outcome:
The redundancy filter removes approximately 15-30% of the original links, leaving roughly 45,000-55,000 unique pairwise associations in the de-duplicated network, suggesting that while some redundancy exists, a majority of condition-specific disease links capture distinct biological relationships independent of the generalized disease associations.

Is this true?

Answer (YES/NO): NO